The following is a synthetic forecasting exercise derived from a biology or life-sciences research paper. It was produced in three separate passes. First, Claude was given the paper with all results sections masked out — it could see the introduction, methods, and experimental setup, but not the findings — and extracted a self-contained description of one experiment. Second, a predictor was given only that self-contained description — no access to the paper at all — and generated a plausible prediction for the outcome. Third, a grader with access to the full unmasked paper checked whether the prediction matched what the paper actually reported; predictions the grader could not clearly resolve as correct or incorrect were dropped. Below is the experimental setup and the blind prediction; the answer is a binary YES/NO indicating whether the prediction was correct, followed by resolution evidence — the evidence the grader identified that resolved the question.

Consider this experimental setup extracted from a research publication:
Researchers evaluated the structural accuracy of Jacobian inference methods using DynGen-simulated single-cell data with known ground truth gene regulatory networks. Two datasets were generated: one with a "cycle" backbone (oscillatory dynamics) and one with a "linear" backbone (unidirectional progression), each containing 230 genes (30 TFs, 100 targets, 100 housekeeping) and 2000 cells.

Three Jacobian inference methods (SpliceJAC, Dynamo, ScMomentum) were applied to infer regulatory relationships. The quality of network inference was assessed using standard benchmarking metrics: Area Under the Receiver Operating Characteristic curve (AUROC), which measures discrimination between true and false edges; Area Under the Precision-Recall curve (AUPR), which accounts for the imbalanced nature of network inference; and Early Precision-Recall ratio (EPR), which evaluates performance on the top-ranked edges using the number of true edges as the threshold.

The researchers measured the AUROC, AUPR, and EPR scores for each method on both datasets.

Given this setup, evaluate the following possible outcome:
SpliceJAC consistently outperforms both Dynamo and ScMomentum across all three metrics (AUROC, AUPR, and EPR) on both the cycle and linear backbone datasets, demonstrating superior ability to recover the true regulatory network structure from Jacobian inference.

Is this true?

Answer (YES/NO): NO